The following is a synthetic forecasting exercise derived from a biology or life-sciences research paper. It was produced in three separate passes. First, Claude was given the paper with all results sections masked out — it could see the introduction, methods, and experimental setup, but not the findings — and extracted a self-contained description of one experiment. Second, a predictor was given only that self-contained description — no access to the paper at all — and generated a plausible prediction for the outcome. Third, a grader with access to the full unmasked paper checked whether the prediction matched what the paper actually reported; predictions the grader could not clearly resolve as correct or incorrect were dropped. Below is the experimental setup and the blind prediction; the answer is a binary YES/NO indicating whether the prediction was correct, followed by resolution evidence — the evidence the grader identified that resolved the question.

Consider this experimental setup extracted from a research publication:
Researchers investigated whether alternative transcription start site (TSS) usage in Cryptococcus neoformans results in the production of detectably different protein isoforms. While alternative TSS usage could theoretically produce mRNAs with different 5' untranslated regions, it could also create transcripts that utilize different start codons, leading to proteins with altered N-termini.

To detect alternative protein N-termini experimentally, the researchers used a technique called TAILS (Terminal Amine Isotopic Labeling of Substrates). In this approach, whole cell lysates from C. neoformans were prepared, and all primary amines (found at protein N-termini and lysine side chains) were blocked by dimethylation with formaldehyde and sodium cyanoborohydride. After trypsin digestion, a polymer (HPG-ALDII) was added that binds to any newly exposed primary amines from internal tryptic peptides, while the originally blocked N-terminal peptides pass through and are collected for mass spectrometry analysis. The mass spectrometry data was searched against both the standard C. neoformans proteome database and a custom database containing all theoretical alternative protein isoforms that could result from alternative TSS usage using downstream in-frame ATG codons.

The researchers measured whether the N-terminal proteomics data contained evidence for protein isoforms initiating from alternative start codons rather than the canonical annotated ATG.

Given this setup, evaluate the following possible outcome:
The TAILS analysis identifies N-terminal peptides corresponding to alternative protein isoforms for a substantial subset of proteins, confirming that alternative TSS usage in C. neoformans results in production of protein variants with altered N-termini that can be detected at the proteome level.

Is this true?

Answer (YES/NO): NO